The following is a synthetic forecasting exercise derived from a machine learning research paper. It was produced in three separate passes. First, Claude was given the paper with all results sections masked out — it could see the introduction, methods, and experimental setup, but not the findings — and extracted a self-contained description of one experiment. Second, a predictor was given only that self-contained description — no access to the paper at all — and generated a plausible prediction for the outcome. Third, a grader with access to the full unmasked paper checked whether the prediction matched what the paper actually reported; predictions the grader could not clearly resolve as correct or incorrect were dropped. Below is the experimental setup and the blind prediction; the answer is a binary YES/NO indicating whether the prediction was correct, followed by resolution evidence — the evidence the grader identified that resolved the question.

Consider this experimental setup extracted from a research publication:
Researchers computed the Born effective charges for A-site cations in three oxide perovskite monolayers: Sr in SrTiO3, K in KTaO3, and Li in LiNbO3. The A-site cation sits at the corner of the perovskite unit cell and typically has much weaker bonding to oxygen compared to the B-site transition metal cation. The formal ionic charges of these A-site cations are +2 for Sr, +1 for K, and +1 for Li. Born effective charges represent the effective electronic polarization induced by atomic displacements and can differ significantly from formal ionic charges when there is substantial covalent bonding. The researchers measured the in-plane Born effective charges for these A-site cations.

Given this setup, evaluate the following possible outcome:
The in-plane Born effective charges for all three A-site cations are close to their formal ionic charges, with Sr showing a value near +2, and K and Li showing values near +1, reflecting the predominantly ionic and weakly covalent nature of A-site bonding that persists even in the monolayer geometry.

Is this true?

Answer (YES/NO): NO